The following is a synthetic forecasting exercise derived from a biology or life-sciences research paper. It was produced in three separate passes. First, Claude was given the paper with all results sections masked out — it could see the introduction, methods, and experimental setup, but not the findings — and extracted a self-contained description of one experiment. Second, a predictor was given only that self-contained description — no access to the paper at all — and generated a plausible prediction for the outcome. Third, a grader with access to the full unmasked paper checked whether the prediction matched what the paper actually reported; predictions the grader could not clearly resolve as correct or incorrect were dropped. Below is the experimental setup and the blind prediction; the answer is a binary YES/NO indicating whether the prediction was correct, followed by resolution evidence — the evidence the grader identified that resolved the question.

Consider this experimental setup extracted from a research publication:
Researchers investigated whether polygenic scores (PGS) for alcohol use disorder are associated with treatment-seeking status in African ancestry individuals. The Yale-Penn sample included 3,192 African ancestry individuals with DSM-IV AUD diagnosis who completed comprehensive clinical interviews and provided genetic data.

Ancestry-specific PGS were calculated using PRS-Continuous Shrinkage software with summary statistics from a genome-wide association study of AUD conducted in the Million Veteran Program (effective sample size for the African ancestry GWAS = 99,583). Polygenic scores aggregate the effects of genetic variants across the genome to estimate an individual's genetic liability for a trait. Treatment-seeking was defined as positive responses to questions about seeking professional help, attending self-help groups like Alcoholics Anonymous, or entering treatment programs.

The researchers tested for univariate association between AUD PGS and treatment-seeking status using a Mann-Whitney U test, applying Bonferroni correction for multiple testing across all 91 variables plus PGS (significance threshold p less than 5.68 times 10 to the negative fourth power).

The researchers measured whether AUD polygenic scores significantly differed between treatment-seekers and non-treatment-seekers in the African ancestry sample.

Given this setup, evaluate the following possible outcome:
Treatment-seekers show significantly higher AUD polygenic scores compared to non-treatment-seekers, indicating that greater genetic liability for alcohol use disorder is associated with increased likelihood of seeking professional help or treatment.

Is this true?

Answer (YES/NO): NO